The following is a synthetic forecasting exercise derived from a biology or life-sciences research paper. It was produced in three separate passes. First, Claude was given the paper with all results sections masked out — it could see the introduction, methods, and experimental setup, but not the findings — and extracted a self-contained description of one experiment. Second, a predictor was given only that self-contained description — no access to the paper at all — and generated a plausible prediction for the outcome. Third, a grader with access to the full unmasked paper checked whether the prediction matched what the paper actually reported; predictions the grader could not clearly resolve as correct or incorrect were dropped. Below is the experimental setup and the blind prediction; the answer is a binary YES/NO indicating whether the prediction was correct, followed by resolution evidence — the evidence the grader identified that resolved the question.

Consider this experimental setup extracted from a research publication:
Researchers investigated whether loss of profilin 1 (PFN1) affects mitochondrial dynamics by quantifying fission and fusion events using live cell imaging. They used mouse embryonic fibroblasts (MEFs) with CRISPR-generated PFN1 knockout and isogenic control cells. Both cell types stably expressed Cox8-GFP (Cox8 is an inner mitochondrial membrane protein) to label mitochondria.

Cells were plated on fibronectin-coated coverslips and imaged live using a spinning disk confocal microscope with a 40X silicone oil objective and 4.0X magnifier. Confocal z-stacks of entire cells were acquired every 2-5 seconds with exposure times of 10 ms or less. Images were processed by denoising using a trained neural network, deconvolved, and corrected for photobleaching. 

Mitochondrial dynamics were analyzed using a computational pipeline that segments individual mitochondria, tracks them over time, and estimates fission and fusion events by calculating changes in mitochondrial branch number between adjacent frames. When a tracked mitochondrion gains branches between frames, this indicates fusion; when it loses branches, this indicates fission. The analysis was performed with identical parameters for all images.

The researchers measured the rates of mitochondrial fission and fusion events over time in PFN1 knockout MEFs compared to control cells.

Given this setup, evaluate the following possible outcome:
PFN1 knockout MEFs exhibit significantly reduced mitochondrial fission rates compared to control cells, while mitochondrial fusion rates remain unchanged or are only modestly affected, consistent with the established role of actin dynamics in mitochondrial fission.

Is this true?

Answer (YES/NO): NO